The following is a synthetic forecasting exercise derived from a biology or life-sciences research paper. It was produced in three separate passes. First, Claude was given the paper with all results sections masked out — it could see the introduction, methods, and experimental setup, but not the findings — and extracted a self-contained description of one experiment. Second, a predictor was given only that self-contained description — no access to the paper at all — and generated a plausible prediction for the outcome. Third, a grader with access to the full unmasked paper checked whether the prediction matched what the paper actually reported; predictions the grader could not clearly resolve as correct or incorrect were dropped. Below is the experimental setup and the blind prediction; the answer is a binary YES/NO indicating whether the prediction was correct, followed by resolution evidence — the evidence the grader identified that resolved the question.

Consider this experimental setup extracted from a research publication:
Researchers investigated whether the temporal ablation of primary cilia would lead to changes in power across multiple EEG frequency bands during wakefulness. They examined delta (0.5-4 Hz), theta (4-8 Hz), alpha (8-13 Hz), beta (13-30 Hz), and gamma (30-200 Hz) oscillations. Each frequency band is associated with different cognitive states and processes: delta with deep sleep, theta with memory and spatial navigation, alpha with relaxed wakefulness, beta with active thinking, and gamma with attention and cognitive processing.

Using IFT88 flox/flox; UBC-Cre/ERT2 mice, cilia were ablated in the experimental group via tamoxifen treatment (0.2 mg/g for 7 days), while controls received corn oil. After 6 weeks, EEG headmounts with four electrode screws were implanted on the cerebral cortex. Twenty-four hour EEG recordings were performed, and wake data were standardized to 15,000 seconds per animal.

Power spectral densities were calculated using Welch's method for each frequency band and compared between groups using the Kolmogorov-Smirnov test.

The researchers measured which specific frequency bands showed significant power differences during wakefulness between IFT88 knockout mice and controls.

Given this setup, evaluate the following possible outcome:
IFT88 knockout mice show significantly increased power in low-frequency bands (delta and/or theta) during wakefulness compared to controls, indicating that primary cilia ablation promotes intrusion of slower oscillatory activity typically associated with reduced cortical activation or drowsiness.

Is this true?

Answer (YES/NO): NO